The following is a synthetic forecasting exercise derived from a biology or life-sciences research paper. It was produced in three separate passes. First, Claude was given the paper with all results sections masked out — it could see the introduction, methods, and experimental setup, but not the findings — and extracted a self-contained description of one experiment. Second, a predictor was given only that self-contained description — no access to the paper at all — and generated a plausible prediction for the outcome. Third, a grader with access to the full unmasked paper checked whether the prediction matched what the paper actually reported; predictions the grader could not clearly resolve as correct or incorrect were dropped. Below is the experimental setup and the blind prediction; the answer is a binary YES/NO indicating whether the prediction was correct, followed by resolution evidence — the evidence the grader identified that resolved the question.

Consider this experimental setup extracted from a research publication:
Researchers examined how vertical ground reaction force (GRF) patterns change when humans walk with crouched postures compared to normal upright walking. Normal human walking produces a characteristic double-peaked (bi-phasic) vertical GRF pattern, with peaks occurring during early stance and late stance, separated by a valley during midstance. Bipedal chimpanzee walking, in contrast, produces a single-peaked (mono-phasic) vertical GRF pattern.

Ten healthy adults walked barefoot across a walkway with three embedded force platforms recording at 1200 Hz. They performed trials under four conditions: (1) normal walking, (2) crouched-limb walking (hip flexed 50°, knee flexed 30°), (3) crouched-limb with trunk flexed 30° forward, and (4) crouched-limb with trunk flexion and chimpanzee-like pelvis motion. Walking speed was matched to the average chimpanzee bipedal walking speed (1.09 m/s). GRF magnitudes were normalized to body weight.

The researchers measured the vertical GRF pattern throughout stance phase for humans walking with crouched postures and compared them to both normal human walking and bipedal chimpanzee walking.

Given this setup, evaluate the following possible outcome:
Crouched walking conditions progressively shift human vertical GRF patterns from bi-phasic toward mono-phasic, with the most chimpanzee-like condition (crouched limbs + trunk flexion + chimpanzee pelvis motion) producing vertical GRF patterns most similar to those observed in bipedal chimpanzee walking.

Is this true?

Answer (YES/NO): NO